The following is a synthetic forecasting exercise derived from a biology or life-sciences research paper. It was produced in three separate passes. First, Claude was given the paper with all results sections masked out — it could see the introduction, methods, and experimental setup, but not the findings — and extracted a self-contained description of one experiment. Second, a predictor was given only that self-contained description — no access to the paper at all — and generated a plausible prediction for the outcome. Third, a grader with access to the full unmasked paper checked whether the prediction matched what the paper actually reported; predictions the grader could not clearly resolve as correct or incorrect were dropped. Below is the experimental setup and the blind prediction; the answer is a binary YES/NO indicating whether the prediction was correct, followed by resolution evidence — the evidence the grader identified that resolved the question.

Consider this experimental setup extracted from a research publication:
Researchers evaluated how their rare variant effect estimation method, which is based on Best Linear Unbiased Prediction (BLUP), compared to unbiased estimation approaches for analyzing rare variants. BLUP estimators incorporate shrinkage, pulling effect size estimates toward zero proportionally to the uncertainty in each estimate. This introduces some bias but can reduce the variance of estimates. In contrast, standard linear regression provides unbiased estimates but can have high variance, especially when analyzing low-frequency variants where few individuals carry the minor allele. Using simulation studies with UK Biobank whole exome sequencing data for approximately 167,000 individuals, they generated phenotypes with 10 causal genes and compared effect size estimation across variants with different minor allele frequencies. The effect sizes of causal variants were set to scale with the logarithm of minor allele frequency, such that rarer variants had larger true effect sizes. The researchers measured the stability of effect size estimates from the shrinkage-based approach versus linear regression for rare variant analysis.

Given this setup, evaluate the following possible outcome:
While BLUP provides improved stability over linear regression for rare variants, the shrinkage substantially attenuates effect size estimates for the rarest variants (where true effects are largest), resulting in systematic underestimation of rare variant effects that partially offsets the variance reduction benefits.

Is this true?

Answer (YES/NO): NO